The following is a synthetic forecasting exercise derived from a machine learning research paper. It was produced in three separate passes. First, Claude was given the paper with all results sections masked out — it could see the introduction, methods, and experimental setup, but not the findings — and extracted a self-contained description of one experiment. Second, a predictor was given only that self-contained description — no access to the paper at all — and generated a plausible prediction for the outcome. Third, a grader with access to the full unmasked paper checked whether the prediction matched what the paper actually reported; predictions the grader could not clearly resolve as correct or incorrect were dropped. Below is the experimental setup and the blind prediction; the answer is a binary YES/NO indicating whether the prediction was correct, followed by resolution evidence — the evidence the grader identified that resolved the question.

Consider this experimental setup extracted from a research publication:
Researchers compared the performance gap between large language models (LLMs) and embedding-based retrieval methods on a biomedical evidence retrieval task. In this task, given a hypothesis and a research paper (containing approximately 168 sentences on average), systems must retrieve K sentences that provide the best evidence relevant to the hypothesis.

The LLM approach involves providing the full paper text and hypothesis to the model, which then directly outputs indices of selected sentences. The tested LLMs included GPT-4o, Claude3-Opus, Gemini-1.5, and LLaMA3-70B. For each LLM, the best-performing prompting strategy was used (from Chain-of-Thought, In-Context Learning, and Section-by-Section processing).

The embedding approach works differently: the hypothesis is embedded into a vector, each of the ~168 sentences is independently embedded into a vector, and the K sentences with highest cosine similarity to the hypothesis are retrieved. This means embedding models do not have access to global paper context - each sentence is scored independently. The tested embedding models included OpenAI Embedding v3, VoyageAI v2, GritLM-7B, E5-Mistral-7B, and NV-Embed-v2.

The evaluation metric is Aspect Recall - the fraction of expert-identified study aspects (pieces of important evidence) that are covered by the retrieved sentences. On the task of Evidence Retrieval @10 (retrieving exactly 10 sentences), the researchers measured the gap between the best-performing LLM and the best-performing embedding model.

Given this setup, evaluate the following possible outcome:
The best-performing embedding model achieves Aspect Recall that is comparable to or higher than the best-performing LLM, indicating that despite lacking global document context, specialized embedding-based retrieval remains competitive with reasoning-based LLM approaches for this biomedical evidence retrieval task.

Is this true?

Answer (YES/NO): NO